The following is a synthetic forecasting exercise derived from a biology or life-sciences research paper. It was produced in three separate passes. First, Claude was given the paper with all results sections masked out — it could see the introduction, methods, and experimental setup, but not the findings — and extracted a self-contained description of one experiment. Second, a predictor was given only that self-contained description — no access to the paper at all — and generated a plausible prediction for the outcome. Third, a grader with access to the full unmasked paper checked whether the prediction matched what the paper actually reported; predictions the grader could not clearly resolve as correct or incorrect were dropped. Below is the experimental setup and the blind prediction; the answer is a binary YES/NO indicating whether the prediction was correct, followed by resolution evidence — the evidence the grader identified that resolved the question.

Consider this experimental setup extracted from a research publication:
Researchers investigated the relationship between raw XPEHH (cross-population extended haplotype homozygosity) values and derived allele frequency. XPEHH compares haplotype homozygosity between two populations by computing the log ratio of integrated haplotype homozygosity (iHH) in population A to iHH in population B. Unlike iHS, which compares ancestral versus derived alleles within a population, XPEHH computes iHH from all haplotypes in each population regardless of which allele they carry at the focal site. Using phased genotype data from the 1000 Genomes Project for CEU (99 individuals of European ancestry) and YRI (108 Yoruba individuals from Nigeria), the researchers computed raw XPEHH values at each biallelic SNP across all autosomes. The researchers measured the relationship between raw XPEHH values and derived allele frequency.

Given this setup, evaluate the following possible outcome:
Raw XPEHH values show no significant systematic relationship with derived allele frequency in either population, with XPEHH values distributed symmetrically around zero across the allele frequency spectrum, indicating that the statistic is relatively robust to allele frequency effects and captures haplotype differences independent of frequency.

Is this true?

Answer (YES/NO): YES